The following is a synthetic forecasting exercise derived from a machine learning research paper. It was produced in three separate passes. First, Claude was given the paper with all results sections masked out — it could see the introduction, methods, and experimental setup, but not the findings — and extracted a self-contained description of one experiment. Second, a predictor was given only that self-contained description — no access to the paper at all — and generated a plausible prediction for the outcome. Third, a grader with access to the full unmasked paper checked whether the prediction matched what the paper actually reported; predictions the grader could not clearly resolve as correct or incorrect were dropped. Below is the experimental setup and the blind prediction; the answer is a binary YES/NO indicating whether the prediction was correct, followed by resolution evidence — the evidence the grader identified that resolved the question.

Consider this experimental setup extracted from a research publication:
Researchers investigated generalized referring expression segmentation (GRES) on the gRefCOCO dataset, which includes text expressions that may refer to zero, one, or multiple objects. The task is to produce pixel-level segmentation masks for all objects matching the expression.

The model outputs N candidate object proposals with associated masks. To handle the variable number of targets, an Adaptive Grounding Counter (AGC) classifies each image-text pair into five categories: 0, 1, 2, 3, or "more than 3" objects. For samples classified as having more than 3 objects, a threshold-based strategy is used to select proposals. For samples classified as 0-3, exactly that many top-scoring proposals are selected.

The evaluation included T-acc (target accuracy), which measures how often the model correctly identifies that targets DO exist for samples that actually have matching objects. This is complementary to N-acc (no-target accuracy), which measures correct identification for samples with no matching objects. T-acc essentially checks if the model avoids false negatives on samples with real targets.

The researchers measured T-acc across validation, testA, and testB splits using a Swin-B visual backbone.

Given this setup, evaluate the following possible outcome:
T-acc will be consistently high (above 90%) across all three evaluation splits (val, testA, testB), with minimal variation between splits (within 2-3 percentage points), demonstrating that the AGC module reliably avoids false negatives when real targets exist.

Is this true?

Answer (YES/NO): YES